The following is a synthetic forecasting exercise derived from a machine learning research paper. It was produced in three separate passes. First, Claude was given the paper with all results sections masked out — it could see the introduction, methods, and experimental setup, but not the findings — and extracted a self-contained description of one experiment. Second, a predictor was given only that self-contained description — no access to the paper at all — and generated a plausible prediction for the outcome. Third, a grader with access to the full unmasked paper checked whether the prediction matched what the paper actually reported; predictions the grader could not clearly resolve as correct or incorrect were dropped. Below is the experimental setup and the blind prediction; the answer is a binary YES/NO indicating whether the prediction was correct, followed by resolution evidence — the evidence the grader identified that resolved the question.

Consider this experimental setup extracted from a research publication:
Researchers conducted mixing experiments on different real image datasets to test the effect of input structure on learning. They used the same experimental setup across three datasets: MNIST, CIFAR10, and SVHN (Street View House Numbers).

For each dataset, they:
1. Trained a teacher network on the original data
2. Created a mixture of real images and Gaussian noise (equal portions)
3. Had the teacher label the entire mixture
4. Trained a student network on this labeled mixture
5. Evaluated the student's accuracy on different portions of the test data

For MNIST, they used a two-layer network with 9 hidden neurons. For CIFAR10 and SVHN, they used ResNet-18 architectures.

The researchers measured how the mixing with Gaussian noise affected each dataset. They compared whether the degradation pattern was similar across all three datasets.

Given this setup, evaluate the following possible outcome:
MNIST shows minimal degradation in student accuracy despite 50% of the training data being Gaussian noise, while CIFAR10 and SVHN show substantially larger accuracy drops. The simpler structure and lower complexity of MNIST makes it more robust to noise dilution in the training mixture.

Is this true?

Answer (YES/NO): YES